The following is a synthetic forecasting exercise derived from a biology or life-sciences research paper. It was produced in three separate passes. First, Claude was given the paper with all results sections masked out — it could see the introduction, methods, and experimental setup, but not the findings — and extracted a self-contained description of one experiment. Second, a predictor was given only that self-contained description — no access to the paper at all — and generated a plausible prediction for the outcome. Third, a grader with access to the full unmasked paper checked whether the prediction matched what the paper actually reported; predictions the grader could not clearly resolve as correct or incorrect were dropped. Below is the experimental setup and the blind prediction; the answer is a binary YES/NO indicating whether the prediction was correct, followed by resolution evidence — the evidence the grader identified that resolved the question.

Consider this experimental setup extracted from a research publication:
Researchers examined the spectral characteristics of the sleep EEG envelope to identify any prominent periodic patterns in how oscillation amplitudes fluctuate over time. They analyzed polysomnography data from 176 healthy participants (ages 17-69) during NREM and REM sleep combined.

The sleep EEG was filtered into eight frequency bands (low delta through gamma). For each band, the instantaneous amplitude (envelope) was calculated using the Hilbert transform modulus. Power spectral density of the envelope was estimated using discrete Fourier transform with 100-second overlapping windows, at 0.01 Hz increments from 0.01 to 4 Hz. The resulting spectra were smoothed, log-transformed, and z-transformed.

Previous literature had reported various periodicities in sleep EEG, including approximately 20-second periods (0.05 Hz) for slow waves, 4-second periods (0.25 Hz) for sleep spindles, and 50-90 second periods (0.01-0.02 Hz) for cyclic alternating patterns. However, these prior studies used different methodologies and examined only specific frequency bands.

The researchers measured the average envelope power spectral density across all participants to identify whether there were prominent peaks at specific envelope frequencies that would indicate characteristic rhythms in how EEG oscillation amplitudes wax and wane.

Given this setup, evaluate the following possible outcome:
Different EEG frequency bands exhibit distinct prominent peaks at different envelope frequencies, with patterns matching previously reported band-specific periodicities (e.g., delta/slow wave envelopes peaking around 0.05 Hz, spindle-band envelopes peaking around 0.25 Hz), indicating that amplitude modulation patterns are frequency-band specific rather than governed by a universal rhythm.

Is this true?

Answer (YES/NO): YES